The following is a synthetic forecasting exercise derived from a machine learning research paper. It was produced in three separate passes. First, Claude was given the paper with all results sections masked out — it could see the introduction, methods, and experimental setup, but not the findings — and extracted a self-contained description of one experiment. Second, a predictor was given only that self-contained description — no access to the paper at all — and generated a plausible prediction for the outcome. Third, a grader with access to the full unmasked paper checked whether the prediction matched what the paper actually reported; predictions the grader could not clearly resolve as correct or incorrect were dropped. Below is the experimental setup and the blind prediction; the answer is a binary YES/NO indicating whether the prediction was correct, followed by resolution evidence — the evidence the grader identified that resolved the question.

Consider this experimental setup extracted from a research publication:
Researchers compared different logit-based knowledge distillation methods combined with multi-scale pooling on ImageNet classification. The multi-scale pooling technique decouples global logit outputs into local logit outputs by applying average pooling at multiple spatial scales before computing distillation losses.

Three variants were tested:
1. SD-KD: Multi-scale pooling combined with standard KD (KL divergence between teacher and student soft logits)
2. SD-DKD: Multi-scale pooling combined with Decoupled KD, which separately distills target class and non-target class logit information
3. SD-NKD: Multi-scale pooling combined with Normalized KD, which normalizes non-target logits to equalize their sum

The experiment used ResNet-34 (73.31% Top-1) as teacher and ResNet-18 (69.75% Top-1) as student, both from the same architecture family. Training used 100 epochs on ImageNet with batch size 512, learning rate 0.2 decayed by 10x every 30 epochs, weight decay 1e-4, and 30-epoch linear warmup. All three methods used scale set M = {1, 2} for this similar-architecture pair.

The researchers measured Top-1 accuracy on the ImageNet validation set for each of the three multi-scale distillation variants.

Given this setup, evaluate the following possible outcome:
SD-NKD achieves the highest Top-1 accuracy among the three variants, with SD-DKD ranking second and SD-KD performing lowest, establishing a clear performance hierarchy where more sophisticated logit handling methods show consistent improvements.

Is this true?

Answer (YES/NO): YES